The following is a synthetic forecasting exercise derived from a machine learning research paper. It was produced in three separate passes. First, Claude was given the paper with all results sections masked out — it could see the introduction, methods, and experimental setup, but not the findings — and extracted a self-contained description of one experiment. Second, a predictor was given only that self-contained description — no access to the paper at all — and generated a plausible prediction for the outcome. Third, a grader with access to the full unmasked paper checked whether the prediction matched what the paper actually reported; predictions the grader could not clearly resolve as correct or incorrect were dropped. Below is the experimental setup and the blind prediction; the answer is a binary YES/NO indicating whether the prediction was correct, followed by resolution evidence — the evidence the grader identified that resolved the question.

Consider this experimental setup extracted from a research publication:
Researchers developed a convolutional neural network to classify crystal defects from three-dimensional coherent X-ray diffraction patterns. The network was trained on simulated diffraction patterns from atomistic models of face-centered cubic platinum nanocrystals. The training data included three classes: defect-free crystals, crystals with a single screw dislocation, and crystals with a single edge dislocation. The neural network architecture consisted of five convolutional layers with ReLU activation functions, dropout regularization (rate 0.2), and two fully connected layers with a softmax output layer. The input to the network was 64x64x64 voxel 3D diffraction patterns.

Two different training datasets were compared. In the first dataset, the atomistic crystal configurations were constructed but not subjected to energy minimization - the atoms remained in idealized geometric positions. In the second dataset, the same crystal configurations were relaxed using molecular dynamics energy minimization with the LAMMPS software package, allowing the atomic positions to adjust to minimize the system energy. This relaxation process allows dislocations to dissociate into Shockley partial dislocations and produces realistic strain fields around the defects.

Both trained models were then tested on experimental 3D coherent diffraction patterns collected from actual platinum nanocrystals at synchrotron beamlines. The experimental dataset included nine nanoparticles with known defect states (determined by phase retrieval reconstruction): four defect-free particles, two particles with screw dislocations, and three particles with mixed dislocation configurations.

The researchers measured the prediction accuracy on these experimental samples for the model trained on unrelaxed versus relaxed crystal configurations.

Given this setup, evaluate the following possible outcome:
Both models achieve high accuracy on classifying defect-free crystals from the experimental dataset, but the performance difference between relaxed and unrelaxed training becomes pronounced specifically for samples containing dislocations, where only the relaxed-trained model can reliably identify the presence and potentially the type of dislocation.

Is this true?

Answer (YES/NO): NO